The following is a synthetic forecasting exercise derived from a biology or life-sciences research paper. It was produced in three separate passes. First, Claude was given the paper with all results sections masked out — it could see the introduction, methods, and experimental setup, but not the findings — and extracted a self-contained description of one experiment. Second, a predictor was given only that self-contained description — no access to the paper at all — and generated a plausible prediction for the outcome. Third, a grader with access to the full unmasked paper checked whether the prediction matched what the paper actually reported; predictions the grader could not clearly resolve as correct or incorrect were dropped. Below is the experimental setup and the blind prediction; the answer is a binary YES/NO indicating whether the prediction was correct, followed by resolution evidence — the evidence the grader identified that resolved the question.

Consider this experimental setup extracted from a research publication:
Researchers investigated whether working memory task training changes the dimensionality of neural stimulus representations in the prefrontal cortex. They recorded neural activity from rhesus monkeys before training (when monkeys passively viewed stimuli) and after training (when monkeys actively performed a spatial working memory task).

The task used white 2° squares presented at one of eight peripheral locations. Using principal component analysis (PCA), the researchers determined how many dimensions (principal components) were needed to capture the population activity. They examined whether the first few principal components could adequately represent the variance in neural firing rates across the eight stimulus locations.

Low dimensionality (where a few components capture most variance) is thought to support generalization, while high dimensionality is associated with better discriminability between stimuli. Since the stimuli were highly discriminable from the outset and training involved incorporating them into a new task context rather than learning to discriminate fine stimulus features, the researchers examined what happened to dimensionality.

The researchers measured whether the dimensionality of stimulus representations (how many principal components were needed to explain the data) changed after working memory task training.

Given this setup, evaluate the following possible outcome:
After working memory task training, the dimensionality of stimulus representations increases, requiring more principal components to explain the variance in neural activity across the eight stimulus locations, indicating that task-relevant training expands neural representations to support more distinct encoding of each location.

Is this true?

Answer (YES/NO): NO